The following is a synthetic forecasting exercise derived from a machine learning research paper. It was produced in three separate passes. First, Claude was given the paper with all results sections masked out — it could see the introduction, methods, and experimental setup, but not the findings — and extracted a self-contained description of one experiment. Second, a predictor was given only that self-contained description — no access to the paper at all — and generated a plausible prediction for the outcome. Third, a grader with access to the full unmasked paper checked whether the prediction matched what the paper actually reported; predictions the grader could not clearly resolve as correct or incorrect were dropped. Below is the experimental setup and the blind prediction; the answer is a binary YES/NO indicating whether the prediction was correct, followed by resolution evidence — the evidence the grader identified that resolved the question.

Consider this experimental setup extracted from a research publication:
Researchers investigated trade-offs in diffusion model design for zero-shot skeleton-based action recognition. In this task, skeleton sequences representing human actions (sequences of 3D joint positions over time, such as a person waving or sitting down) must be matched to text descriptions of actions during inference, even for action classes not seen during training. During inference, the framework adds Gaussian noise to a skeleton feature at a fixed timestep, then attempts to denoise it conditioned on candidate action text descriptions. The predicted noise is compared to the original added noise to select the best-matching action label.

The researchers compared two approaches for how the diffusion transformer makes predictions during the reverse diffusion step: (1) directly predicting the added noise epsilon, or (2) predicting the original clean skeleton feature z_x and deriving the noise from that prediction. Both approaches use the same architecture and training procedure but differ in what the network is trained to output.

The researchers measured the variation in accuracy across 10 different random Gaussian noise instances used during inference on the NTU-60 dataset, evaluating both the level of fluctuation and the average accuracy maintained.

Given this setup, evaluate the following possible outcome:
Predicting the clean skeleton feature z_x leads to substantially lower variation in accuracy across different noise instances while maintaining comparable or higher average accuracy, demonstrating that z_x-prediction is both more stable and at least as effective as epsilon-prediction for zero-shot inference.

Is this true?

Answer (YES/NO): NO